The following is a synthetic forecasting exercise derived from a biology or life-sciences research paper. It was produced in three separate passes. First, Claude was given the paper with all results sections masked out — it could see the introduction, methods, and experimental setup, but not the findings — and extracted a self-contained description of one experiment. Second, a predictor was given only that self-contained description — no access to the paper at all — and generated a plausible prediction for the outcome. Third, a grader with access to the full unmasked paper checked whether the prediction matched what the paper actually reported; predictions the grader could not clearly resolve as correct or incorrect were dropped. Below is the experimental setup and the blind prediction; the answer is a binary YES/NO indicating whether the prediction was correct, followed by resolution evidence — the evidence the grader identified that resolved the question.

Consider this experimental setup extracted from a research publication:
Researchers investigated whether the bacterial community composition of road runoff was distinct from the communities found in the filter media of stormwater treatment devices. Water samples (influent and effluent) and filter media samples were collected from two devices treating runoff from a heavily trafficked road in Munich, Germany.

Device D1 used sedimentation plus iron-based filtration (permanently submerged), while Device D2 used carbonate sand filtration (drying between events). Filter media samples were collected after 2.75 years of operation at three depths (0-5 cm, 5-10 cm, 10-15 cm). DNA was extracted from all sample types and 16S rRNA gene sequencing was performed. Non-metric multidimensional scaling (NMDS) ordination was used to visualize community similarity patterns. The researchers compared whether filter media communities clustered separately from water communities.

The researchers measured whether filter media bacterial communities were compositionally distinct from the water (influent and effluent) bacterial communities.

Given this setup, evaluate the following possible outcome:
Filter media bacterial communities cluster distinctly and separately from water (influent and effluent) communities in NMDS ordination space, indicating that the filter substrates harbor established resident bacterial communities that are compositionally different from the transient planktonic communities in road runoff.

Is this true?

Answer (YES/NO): YES